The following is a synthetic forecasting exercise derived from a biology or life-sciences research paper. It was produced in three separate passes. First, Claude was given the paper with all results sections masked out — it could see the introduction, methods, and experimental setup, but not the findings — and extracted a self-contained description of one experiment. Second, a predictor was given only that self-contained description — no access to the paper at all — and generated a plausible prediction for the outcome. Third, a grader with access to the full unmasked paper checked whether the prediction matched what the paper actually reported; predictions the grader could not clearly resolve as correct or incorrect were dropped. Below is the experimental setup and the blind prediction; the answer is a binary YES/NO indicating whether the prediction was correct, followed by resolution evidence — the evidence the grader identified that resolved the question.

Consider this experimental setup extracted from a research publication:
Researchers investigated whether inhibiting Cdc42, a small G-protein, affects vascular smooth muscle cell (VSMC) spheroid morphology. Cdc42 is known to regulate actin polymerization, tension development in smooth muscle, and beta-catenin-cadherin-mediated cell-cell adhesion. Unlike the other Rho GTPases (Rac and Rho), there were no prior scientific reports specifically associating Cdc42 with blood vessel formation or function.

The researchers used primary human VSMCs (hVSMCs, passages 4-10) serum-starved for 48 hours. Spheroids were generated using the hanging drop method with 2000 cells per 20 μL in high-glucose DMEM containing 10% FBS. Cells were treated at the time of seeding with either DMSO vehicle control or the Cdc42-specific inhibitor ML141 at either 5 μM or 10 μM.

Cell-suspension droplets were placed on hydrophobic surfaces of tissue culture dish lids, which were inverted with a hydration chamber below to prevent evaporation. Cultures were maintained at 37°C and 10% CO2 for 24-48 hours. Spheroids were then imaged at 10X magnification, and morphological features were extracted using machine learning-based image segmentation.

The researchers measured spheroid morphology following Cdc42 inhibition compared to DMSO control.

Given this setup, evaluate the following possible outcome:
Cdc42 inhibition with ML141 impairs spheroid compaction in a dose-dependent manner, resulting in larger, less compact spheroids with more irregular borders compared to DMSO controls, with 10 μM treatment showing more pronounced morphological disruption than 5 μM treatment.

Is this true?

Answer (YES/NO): NO